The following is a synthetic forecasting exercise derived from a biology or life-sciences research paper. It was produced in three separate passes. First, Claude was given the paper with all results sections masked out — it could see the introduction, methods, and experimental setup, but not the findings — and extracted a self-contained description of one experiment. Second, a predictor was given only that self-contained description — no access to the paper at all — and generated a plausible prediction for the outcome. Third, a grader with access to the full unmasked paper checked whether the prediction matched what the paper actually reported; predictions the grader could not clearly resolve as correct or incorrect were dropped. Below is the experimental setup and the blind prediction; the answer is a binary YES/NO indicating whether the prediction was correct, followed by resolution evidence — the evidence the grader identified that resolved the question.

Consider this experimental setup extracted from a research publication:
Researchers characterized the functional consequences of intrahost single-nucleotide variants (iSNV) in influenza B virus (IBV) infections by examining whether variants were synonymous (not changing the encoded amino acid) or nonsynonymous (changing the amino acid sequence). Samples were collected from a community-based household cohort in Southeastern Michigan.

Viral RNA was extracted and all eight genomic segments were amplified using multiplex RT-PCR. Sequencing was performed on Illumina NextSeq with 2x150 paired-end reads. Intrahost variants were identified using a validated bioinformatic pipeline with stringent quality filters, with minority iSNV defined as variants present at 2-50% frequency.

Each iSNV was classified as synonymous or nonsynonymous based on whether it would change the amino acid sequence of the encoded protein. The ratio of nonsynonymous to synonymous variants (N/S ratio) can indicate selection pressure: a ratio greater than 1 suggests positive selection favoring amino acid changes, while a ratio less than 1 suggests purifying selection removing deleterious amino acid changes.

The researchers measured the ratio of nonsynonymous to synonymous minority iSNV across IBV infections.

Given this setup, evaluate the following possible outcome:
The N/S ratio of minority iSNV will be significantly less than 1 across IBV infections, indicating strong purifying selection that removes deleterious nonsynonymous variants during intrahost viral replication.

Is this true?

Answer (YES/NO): YES